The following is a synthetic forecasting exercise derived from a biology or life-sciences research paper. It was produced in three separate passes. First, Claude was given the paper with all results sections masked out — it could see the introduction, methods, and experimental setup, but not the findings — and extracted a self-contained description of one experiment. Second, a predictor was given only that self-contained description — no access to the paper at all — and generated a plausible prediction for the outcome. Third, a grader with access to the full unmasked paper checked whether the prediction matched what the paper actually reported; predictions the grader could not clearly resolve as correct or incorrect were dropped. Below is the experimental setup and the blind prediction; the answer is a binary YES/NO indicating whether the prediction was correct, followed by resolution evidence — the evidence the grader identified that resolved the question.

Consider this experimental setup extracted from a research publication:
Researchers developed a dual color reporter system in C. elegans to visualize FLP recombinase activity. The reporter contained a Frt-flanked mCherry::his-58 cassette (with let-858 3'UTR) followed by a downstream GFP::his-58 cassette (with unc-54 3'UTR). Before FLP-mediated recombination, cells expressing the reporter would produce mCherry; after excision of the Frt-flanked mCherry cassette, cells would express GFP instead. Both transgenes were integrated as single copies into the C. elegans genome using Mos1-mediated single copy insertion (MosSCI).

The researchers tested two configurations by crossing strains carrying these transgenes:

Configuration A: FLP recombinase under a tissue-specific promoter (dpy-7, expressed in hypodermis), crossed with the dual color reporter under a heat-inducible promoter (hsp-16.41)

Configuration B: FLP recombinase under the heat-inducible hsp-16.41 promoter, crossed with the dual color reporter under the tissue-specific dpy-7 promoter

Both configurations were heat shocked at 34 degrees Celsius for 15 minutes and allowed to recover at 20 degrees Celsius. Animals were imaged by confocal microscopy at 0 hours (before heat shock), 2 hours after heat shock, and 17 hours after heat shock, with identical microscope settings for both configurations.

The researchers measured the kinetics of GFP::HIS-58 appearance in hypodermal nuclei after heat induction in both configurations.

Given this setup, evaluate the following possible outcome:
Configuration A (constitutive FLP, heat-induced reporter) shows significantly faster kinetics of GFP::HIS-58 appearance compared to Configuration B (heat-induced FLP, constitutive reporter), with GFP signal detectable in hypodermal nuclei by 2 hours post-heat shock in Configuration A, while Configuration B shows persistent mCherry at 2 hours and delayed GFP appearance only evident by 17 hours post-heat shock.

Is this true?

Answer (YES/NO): YES